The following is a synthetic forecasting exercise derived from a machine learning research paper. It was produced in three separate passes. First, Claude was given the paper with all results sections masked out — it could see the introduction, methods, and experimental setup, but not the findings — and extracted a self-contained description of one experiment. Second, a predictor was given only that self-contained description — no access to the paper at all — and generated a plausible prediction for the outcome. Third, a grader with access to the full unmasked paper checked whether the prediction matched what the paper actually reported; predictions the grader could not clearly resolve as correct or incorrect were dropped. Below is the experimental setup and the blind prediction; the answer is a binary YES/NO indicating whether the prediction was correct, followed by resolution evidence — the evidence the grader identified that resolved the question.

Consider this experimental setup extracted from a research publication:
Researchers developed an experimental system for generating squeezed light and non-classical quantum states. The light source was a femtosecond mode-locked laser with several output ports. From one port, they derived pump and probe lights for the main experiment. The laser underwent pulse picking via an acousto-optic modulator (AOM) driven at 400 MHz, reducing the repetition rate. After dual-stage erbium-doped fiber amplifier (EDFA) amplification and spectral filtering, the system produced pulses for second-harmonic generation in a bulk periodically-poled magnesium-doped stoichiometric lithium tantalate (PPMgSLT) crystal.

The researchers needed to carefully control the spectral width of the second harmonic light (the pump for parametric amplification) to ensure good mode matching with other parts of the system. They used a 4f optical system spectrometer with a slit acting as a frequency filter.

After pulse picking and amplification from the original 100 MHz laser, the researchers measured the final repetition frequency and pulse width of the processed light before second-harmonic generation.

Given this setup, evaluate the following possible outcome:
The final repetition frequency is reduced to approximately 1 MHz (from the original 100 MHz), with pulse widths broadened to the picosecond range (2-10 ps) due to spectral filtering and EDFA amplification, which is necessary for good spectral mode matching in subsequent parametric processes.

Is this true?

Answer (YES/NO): NO